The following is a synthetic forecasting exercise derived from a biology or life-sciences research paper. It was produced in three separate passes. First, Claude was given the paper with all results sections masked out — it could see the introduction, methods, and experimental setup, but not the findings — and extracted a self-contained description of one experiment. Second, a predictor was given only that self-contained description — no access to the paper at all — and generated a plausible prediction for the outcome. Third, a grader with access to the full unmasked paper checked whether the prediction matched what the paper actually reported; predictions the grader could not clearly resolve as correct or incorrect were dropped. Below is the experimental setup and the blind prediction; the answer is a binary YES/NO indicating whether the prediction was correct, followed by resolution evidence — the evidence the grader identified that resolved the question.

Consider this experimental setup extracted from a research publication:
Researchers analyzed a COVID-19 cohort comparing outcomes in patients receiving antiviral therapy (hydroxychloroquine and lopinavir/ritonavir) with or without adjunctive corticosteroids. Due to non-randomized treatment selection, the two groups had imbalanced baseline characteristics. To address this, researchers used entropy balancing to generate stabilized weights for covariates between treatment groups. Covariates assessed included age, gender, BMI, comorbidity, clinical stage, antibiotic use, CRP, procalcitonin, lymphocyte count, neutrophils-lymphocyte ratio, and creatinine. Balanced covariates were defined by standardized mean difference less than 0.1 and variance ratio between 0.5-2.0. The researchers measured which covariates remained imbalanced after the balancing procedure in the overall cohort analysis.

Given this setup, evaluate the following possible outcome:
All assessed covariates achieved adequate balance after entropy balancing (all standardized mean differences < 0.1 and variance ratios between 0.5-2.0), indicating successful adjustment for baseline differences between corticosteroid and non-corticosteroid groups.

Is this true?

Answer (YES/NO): NO